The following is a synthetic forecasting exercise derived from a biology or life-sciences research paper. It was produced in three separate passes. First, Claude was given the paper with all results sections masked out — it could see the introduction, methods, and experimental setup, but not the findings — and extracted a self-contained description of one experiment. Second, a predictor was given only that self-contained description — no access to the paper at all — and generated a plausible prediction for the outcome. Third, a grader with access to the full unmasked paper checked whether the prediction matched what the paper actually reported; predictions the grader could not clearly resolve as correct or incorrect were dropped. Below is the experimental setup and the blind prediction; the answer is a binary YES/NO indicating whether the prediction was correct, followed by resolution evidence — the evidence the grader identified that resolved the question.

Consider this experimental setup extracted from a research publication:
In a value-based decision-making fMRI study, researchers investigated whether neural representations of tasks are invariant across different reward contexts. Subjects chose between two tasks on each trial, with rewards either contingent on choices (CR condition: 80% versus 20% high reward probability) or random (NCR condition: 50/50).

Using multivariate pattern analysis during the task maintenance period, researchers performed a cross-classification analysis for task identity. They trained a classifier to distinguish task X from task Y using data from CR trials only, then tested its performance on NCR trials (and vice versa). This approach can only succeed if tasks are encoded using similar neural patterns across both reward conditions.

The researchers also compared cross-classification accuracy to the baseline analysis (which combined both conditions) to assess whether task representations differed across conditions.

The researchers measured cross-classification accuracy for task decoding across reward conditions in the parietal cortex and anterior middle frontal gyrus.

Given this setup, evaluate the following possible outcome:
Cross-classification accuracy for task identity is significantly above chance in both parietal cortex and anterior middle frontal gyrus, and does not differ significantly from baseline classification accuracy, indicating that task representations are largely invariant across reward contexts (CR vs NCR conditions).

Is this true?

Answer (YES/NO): YES